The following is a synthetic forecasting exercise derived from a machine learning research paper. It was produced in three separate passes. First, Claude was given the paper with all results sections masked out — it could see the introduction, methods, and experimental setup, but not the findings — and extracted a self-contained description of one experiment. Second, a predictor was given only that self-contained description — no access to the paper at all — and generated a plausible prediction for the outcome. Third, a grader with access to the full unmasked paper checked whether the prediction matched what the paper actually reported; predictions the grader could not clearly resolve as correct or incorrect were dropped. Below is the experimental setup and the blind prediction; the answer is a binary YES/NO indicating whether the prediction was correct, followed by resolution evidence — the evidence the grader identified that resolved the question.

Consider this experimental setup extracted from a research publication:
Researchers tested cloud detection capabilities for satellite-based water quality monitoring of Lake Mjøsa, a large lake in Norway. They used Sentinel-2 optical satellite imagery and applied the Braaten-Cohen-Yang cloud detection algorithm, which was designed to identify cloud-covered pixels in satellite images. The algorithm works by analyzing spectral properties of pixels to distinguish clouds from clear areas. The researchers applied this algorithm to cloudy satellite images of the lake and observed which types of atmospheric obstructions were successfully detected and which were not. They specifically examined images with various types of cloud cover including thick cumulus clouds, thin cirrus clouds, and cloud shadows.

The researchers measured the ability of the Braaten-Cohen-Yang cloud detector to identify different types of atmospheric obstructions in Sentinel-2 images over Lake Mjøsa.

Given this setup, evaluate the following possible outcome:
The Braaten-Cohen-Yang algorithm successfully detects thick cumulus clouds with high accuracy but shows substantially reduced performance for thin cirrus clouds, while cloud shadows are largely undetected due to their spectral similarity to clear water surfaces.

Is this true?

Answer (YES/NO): NO